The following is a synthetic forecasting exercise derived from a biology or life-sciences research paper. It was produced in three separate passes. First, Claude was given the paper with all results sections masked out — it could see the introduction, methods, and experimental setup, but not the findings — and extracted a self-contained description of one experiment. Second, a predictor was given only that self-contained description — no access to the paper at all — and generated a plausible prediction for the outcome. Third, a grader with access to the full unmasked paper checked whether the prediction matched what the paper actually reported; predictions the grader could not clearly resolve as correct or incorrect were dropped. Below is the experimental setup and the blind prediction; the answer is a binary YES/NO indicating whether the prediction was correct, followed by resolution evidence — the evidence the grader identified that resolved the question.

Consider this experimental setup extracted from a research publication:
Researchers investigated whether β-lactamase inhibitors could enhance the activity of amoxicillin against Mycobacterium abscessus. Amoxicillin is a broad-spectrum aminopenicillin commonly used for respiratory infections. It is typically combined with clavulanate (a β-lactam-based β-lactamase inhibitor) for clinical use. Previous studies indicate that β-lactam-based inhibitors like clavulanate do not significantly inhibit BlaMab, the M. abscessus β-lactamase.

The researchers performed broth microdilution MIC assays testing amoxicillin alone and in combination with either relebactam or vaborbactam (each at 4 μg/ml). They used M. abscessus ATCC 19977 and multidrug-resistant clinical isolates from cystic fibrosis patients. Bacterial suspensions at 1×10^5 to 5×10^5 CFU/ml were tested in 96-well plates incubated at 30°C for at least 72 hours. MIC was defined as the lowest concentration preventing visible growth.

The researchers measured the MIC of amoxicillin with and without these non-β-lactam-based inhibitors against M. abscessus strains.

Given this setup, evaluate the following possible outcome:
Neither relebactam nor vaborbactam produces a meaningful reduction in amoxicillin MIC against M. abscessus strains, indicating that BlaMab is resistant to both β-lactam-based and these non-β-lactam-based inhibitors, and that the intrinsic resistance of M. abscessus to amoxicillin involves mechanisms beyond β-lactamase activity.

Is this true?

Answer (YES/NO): NO